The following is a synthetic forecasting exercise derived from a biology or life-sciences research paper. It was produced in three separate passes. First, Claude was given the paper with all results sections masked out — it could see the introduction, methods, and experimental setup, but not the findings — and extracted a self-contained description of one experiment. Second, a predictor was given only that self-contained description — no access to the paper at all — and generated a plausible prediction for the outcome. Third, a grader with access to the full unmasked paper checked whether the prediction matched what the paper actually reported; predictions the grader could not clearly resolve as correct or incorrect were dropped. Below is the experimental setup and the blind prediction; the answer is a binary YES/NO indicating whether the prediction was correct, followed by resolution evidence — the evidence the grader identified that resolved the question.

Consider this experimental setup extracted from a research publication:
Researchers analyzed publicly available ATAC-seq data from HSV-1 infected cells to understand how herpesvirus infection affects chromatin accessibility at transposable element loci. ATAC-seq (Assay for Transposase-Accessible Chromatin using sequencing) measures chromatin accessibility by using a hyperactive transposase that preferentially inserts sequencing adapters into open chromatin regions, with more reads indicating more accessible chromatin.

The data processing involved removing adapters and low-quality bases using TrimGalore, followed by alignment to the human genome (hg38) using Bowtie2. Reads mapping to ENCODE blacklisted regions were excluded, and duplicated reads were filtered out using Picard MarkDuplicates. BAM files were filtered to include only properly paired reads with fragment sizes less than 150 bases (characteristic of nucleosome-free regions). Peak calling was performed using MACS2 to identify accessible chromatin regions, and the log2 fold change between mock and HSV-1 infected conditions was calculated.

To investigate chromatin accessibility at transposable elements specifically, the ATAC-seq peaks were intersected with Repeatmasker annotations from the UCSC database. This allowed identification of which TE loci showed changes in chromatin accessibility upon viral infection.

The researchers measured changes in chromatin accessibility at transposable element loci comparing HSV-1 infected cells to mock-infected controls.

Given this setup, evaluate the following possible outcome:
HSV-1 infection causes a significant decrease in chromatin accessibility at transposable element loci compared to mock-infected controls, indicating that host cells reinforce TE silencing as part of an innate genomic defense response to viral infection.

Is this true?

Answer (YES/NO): NO